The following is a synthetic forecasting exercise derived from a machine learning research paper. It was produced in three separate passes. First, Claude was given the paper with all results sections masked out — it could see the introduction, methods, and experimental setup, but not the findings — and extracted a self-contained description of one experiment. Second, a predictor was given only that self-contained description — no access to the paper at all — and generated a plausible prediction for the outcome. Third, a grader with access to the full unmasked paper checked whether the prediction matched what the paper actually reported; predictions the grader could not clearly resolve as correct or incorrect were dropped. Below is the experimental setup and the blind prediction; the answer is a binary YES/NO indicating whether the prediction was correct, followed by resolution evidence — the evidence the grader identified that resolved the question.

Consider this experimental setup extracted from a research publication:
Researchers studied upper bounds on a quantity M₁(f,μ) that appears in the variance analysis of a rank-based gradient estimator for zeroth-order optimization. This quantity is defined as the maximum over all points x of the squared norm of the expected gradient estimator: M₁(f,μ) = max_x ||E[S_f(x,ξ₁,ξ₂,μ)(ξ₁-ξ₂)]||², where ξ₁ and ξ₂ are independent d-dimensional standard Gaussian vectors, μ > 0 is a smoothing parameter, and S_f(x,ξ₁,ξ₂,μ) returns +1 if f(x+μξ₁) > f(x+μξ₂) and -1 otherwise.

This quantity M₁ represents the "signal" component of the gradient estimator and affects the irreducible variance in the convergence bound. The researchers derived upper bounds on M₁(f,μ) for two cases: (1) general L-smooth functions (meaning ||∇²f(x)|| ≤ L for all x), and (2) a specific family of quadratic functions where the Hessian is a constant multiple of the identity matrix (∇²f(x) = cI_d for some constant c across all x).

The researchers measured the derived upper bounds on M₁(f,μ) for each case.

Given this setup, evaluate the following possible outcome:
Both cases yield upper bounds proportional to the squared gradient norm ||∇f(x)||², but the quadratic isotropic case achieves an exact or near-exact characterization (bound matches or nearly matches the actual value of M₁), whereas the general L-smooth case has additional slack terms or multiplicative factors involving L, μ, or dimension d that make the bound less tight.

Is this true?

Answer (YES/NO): NO